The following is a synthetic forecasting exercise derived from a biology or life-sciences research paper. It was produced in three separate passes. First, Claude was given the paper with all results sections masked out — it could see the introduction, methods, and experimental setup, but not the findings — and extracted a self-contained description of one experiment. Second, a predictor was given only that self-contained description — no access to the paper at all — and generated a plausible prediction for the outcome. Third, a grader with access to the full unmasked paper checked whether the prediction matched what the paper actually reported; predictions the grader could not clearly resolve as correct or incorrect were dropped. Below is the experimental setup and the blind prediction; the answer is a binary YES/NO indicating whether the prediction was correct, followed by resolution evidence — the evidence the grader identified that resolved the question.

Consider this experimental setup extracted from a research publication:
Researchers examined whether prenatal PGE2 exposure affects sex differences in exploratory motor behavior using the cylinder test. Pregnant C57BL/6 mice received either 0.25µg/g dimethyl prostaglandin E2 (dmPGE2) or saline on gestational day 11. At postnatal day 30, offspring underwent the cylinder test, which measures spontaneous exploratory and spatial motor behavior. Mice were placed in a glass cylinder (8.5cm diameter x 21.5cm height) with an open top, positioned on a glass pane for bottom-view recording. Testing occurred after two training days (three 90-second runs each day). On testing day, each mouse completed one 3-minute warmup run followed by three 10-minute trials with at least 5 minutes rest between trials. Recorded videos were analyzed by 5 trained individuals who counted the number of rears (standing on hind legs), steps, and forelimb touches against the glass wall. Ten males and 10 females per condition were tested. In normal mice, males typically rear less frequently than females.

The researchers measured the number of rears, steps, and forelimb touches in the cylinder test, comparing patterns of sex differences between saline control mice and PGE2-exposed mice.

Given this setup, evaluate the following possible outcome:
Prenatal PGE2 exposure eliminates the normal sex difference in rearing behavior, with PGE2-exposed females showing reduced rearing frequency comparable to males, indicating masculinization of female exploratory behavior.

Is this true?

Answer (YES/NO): NO